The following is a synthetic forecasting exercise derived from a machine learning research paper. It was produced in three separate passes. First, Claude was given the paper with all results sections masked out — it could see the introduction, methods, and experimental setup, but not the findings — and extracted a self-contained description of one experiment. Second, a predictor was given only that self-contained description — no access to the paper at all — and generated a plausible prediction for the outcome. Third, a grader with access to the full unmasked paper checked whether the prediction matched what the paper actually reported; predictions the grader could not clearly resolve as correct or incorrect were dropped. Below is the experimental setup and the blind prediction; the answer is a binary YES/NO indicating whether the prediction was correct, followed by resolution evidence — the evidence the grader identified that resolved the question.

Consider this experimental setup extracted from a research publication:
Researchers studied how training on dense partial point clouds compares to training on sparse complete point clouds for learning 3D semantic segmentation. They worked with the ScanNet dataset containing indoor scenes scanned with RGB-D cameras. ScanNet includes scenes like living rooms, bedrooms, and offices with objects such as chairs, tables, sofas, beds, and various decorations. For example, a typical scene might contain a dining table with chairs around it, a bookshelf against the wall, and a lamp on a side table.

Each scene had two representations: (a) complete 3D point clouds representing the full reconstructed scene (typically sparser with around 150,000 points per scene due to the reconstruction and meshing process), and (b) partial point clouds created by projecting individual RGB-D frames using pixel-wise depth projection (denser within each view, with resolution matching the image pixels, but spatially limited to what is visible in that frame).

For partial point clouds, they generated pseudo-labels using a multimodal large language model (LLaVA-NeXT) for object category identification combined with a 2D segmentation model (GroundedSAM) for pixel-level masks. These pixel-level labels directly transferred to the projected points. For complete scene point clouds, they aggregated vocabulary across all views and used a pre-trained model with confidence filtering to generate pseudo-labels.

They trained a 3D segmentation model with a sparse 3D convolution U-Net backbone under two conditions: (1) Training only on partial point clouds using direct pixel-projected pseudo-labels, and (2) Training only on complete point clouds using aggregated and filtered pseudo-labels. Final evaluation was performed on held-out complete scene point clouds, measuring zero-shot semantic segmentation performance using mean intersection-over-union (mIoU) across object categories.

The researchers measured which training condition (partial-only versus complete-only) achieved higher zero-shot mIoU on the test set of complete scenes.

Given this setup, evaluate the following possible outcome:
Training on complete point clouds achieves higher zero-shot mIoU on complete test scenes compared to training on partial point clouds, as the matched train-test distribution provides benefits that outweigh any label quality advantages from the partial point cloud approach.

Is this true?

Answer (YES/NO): YES